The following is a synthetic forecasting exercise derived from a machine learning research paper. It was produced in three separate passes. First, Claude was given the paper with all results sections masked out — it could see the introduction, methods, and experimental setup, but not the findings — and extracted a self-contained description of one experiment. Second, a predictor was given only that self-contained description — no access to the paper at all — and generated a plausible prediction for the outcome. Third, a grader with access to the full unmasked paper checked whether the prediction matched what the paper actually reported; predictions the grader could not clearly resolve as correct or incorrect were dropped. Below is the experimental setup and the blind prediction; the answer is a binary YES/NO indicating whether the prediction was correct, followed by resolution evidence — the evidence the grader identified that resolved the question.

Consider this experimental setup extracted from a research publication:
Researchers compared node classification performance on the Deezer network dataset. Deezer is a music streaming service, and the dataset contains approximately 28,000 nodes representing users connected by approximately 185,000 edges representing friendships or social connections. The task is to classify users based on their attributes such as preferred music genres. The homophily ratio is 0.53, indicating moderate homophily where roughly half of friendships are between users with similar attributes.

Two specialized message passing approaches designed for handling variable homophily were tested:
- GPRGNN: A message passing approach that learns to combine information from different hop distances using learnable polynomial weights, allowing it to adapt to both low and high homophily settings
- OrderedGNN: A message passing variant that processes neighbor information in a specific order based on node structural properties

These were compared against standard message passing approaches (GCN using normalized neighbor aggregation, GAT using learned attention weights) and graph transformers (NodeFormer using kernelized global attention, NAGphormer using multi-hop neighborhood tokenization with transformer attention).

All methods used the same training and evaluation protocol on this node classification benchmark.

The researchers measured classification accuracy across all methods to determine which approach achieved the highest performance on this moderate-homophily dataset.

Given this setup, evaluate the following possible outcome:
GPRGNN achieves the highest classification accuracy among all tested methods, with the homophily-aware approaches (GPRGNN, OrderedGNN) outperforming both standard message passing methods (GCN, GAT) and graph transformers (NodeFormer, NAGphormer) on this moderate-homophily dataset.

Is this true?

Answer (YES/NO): NO